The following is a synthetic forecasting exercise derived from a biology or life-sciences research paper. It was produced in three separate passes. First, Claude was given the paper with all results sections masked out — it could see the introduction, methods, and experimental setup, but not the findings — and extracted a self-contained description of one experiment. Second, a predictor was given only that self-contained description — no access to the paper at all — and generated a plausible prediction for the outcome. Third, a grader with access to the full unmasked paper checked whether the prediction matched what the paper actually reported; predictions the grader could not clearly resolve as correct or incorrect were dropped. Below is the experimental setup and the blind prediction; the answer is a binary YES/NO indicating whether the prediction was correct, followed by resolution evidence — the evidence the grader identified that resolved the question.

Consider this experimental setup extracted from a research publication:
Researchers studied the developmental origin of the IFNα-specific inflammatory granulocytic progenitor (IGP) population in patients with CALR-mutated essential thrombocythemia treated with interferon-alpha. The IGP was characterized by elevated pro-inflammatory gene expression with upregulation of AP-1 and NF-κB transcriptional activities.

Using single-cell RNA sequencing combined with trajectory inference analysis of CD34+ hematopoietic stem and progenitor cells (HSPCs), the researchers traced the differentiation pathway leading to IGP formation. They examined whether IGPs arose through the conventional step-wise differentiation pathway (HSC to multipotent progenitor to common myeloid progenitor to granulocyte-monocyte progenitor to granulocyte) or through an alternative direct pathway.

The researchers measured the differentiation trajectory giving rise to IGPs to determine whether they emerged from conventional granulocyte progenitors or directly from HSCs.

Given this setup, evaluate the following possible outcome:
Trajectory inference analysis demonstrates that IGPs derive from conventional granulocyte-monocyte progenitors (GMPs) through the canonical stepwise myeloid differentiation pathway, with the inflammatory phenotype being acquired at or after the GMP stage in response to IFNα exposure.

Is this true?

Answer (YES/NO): NO